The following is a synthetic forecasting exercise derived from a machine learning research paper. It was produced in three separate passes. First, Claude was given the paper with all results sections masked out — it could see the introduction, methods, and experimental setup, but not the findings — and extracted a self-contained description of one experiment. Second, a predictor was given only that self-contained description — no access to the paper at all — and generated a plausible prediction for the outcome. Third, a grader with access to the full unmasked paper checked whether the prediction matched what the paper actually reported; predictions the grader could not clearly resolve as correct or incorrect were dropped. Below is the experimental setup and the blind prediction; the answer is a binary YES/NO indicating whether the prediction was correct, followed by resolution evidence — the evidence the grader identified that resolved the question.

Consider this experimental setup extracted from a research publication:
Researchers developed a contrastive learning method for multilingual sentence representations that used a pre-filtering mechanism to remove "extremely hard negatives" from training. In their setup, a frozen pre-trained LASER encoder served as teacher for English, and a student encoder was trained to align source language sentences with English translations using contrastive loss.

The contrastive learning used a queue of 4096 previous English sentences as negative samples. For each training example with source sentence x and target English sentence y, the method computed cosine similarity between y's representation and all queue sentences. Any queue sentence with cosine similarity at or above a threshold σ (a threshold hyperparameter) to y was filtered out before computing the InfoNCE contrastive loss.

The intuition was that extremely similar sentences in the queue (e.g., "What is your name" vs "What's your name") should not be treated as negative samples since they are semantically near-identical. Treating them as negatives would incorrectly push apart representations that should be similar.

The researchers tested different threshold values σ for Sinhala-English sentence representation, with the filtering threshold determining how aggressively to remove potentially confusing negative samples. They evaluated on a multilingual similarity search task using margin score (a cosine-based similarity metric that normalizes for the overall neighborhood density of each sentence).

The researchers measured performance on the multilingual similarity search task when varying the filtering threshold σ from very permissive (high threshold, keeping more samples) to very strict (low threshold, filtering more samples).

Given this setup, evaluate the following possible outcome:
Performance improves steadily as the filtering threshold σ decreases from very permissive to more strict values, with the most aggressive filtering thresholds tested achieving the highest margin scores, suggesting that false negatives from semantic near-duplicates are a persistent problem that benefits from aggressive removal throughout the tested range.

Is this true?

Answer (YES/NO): NO